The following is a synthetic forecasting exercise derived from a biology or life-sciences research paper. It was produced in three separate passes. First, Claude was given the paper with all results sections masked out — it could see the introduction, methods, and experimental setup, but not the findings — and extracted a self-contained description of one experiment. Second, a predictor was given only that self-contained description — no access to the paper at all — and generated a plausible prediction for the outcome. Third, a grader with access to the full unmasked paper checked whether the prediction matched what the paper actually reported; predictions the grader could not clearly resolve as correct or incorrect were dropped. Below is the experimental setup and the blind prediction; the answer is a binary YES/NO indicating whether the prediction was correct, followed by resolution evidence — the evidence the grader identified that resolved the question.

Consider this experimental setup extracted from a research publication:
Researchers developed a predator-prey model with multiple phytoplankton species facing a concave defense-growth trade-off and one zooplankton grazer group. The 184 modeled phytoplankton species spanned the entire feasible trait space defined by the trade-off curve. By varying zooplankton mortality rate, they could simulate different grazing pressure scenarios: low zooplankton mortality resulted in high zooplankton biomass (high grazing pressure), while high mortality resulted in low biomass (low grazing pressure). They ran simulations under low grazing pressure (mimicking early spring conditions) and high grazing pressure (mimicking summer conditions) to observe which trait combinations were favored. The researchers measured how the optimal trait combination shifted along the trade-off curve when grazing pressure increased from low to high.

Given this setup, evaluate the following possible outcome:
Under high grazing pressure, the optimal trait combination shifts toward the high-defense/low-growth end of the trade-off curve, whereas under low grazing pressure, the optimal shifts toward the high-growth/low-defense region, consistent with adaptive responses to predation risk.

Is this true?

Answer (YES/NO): YES